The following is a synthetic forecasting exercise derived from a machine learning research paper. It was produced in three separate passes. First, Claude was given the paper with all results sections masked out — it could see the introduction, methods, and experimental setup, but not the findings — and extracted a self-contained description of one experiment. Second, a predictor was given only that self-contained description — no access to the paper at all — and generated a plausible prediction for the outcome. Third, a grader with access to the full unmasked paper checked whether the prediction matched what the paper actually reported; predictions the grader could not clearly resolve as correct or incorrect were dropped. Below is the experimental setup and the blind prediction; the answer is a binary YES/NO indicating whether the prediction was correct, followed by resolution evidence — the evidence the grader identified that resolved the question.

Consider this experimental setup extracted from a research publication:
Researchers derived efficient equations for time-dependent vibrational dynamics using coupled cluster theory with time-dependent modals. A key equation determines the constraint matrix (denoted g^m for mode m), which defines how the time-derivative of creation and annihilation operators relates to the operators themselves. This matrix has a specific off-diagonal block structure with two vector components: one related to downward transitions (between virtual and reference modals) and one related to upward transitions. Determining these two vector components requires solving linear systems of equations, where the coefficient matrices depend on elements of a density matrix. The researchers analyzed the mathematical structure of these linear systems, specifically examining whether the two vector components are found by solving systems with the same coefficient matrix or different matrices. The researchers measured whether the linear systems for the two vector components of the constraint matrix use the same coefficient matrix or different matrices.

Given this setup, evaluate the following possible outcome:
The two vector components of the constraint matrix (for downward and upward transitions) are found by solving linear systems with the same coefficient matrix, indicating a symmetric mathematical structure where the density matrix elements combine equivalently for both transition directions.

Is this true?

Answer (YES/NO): NO